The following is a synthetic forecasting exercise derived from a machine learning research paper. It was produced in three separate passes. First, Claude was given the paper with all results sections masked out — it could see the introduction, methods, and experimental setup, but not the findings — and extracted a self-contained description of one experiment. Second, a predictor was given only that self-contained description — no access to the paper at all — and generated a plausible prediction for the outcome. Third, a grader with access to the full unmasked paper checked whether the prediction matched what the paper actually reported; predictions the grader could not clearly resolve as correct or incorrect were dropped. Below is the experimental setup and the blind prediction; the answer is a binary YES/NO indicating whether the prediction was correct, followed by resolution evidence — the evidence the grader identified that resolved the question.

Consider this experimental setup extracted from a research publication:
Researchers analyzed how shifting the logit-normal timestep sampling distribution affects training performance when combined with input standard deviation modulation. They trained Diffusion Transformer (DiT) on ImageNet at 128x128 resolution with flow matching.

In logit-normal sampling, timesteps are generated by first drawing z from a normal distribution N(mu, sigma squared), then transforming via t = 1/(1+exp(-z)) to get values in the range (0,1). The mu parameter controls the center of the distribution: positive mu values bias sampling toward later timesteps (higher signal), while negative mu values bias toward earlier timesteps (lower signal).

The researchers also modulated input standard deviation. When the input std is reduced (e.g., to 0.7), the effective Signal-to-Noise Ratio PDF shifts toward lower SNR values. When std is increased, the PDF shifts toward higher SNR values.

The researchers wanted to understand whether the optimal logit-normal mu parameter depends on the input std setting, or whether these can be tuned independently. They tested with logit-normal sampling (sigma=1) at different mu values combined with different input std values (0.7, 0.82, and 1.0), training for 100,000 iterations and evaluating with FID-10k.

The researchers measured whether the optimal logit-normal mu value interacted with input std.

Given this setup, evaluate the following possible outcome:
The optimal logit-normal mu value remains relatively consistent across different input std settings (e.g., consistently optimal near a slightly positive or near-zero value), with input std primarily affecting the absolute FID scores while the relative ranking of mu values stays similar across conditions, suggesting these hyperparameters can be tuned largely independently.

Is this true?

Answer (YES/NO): NO